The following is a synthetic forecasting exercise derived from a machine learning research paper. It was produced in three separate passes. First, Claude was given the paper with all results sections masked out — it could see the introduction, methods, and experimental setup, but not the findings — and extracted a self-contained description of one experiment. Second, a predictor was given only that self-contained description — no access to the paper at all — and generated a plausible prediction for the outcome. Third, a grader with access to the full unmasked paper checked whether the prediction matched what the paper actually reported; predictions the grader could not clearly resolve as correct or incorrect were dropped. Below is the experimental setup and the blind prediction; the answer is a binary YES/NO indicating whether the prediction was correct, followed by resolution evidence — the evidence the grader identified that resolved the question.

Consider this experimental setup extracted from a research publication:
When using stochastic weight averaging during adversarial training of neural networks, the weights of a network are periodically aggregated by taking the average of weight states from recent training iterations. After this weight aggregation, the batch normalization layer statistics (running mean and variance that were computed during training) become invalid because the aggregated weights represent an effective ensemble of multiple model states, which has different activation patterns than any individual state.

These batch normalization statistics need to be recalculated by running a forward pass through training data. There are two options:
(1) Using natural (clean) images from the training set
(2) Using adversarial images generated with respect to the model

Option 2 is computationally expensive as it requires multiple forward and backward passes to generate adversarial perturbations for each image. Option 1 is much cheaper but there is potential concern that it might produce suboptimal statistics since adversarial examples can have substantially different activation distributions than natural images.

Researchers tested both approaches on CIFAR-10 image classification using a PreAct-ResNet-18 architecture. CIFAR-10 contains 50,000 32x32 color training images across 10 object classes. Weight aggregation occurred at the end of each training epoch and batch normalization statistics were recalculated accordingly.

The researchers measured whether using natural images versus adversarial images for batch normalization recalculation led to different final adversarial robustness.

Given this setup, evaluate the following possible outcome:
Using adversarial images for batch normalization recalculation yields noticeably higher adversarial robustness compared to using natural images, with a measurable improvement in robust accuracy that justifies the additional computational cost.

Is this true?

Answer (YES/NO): NO